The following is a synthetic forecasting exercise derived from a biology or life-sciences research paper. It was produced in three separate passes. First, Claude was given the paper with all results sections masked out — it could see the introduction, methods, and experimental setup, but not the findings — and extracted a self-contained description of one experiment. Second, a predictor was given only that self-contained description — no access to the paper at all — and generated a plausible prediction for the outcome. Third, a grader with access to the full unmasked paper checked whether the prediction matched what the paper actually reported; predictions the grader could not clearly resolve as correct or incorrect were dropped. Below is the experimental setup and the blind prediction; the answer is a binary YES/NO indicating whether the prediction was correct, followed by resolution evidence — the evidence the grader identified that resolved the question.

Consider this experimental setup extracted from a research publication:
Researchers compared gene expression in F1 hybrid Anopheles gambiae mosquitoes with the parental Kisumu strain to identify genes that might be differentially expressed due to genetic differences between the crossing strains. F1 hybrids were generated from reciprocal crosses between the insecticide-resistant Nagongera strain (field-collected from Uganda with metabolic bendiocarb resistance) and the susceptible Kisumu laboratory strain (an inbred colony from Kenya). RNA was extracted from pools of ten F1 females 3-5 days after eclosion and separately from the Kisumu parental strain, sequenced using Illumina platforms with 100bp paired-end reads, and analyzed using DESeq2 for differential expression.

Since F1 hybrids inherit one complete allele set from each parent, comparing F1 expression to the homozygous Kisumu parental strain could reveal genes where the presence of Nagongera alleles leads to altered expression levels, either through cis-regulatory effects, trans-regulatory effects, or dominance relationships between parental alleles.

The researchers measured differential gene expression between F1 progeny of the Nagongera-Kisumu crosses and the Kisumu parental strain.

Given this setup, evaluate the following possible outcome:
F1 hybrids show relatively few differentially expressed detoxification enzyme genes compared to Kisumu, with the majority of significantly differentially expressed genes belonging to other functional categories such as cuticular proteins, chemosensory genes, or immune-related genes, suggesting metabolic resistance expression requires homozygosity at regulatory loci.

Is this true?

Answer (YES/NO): NO